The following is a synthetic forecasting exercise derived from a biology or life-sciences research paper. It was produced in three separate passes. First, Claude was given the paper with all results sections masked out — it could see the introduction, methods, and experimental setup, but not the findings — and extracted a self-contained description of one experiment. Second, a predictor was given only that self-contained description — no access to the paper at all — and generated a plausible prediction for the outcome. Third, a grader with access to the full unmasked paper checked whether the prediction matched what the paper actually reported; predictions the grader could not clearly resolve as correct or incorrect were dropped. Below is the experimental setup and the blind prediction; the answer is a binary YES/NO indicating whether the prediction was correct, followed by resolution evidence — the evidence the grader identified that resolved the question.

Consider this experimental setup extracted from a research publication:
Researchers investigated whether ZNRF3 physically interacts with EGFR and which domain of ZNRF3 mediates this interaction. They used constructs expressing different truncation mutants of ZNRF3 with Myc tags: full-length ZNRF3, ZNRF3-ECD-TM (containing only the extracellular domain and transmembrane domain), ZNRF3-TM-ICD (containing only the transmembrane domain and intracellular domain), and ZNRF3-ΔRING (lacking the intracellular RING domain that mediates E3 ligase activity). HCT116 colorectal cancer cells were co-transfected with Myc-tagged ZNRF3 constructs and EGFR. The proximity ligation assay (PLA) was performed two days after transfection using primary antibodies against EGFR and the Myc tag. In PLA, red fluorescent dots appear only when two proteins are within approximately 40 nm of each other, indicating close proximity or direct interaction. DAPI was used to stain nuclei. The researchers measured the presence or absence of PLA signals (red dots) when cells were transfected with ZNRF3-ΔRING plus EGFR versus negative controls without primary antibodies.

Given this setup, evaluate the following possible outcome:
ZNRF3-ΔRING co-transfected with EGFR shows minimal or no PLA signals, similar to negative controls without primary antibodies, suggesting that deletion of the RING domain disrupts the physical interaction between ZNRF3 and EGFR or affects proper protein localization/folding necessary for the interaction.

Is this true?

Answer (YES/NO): NO